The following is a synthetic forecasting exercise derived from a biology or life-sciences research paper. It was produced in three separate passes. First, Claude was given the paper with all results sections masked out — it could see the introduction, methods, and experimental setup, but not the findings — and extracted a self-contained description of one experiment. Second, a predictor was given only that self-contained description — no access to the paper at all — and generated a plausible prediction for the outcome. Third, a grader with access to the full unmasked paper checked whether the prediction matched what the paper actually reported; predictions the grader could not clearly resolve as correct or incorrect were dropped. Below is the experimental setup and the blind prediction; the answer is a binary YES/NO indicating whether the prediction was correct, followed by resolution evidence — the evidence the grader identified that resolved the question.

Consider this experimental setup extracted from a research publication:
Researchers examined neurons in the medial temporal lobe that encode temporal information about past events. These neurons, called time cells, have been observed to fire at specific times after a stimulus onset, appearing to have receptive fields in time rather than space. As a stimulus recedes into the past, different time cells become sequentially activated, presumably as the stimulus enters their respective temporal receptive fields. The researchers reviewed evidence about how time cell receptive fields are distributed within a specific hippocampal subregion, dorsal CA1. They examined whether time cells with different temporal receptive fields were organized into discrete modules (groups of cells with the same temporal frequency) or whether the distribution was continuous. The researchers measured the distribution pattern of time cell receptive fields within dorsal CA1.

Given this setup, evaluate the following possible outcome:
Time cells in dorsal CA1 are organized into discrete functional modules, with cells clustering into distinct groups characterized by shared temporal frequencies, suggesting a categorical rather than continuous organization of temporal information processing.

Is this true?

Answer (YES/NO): NO